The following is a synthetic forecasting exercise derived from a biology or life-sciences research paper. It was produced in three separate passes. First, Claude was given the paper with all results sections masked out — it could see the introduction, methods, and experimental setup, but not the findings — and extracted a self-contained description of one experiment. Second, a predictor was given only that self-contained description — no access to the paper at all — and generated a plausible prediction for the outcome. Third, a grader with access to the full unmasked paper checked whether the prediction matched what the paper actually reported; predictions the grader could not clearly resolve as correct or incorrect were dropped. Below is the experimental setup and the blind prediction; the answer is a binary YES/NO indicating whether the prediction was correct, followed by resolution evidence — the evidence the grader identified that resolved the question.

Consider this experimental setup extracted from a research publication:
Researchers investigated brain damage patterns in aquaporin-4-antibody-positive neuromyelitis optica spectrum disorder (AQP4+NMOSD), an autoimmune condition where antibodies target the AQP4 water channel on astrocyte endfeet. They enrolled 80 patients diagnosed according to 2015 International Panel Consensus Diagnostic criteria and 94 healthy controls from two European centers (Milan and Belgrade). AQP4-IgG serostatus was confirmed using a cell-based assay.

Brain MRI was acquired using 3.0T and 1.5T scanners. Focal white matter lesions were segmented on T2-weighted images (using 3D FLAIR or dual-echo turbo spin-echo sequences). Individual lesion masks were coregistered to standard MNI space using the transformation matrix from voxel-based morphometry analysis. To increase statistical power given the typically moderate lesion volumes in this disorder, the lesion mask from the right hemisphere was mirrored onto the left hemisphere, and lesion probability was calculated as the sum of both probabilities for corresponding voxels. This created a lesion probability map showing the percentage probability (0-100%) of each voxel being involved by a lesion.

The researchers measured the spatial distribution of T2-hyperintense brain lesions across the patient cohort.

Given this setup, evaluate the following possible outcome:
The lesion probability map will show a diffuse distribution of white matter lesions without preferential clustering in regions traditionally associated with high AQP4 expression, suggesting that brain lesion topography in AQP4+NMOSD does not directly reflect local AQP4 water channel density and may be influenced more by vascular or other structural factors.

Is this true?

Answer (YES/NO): NO